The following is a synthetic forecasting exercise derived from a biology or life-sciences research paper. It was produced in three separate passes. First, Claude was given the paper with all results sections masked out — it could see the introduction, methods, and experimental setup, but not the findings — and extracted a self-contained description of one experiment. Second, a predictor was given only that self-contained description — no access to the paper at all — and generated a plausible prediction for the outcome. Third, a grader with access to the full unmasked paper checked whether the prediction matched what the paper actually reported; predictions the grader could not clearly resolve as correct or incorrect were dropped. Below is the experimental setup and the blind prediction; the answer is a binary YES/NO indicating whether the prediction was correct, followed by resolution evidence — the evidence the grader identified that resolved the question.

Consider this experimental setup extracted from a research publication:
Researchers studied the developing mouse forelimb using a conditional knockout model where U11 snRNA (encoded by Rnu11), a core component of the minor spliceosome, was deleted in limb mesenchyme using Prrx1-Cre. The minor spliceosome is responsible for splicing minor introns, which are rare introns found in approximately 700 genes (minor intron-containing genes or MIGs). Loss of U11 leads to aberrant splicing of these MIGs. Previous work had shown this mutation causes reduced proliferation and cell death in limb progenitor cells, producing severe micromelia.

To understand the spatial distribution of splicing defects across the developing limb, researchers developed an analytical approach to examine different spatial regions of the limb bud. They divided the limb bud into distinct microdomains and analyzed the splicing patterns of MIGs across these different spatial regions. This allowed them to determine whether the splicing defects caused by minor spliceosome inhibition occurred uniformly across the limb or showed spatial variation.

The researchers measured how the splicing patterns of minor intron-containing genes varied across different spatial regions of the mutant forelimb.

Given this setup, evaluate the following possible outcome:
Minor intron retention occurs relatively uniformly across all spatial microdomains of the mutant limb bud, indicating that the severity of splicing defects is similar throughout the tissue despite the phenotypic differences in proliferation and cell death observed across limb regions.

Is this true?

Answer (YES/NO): NO